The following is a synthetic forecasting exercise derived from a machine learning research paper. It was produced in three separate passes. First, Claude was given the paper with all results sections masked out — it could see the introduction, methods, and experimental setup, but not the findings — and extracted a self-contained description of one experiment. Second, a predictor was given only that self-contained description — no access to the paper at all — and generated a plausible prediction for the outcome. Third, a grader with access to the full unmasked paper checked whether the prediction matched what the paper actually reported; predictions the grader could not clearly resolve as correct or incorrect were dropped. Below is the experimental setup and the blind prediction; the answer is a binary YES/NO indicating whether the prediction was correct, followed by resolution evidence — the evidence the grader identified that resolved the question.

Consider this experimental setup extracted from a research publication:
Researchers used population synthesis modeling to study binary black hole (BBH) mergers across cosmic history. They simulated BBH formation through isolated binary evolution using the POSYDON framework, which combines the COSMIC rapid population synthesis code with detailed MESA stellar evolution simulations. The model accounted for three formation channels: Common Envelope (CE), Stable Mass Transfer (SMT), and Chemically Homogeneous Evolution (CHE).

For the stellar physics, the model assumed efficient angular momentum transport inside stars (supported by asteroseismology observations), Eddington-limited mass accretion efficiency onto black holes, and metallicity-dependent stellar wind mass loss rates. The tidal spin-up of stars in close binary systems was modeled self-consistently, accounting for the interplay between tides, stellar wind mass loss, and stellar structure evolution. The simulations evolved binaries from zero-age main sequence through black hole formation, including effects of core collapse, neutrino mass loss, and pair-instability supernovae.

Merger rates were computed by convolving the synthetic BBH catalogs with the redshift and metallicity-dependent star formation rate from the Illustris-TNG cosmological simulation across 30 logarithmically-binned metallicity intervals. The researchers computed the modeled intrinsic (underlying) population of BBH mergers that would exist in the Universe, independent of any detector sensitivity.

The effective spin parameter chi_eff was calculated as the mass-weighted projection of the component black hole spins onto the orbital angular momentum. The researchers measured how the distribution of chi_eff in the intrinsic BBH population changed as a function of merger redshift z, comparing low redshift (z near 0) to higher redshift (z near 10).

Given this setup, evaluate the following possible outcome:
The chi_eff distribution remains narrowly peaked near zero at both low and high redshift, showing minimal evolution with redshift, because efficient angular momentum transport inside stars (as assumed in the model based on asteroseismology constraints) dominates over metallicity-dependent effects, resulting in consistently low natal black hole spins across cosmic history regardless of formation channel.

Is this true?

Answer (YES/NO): NO